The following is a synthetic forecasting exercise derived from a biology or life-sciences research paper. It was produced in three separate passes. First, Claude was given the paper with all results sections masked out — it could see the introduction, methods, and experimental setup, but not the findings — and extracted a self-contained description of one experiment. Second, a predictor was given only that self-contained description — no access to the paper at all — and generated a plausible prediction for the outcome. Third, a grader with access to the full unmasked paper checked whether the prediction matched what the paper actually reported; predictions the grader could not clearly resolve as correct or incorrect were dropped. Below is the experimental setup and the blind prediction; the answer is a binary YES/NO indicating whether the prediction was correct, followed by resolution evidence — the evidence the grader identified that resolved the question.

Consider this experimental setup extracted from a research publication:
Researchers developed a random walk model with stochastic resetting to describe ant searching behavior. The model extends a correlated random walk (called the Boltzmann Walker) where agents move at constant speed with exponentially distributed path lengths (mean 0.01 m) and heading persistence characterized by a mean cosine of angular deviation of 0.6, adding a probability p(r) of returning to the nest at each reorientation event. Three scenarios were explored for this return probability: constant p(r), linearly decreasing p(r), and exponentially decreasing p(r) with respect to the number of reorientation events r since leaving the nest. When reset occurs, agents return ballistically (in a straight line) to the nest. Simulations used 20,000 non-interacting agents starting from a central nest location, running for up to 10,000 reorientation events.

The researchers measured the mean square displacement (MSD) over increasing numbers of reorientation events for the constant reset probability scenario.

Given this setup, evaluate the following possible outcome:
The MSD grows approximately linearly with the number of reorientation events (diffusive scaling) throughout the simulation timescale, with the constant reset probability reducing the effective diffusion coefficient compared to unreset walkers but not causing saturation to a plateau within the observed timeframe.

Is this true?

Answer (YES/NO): NO